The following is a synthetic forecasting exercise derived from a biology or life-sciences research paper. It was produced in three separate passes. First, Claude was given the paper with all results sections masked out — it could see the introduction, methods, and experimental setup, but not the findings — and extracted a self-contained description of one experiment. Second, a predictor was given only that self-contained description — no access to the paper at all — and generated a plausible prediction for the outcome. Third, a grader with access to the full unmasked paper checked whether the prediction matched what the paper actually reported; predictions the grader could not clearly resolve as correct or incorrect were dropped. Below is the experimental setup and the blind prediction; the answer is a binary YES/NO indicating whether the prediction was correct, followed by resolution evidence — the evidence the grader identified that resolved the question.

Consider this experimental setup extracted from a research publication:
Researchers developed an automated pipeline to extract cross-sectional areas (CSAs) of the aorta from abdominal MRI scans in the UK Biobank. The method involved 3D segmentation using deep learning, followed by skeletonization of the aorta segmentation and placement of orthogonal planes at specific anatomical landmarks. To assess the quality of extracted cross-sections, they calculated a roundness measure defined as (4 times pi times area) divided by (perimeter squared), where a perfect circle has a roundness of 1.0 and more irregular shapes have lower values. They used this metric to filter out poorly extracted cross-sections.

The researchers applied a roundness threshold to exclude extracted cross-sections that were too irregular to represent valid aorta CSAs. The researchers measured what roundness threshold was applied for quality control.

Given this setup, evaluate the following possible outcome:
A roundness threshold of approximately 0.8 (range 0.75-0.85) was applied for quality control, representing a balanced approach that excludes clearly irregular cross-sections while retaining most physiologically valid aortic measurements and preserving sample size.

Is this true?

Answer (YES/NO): NO